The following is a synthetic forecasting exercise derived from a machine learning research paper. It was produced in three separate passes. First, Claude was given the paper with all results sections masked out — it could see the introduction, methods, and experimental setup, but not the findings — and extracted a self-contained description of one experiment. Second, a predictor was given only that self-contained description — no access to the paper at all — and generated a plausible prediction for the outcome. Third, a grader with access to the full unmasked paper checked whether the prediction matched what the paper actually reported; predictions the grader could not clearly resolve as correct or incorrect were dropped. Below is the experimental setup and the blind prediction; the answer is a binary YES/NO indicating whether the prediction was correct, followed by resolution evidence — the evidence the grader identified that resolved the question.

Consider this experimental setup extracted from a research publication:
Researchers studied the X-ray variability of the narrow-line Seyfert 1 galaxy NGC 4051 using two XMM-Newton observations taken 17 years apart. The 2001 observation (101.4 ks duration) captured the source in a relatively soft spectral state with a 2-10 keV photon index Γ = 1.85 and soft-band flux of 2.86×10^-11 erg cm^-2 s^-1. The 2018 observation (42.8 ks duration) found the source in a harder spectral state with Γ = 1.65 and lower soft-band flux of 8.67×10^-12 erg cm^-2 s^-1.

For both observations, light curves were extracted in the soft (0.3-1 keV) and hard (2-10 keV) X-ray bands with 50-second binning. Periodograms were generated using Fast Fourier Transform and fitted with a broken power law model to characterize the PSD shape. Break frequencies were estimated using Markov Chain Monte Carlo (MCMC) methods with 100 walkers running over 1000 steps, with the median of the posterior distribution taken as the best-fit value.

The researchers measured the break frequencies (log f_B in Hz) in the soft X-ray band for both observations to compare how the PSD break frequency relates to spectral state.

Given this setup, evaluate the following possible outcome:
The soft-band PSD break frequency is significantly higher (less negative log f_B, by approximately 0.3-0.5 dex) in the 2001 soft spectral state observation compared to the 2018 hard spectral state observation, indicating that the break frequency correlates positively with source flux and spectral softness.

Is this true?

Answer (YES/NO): NO